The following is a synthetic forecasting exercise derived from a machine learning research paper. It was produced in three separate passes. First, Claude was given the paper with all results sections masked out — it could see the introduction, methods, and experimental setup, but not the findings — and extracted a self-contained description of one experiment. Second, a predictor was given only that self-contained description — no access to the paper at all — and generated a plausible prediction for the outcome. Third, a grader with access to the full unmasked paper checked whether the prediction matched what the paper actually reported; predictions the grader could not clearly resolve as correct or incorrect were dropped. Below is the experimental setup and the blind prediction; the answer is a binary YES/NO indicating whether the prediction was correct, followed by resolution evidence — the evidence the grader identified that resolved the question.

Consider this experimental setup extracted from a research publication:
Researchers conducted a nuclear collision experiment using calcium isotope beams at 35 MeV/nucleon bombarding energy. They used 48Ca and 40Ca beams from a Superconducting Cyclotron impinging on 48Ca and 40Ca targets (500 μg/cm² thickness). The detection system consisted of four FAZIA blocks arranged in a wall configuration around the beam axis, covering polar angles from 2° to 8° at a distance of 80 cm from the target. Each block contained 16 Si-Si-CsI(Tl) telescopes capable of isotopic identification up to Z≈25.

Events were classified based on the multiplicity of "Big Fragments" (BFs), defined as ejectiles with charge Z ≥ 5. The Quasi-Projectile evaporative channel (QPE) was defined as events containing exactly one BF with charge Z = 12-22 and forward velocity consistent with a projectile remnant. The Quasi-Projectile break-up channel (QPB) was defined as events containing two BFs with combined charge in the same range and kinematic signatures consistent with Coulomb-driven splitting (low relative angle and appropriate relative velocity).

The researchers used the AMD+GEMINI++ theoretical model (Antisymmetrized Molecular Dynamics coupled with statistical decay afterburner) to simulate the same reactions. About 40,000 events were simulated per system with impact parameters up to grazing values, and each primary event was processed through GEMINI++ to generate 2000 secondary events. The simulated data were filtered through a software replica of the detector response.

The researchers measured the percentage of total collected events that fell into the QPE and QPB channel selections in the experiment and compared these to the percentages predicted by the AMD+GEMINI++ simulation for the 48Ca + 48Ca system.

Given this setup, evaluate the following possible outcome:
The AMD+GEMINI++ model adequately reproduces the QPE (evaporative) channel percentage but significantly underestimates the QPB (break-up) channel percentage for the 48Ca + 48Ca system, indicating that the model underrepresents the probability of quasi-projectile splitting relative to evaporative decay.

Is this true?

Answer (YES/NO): NO